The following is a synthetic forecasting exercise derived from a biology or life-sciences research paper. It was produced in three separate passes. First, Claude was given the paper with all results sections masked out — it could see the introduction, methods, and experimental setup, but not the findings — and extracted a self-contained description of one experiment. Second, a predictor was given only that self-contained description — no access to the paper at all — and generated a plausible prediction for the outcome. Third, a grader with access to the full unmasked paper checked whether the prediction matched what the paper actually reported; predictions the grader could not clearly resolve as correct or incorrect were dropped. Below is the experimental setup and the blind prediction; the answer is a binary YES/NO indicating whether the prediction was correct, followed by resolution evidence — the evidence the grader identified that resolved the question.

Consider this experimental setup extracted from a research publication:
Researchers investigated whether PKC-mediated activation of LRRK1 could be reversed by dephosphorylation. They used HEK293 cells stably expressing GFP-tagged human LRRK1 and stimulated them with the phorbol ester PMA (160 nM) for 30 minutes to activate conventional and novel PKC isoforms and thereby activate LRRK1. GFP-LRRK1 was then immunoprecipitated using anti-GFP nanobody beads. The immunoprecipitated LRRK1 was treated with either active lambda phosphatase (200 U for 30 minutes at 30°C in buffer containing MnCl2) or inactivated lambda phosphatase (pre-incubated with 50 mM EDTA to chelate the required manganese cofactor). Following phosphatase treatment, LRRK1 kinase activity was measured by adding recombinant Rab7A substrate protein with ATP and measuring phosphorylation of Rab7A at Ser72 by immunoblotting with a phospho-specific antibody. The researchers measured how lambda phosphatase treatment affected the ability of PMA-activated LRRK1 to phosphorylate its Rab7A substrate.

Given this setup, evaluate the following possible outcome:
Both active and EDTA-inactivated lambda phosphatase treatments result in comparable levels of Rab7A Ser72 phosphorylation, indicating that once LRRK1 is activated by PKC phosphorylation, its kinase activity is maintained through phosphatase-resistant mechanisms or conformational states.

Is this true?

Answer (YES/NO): NO